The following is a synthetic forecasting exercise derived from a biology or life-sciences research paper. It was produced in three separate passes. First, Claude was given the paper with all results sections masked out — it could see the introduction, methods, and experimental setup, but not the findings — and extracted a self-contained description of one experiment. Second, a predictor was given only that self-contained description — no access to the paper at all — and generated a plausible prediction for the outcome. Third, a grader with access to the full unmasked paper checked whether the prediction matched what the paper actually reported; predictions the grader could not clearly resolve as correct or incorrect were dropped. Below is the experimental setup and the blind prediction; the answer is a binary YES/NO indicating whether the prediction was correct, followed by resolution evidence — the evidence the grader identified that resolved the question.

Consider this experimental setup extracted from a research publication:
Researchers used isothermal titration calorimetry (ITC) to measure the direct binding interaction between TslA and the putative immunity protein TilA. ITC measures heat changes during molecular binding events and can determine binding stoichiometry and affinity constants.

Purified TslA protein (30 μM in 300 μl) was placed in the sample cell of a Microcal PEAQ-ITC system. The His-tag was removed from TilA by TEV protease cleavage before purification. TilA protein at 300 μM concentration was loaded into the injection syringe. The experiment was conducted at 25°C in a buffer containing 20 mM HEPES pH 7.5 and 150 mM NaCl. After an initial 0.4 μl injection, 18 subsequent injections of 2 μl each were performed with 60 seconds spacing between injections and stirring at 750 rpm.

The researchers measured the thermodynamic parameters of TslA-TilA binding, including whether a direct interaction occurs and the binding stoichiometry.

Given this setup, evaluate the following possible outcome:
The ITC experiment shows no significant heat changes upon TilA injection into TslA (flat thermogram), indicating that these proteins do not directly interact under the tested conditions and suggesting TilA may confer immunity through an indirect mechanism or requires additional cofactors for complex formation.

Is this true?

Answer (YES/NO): NO